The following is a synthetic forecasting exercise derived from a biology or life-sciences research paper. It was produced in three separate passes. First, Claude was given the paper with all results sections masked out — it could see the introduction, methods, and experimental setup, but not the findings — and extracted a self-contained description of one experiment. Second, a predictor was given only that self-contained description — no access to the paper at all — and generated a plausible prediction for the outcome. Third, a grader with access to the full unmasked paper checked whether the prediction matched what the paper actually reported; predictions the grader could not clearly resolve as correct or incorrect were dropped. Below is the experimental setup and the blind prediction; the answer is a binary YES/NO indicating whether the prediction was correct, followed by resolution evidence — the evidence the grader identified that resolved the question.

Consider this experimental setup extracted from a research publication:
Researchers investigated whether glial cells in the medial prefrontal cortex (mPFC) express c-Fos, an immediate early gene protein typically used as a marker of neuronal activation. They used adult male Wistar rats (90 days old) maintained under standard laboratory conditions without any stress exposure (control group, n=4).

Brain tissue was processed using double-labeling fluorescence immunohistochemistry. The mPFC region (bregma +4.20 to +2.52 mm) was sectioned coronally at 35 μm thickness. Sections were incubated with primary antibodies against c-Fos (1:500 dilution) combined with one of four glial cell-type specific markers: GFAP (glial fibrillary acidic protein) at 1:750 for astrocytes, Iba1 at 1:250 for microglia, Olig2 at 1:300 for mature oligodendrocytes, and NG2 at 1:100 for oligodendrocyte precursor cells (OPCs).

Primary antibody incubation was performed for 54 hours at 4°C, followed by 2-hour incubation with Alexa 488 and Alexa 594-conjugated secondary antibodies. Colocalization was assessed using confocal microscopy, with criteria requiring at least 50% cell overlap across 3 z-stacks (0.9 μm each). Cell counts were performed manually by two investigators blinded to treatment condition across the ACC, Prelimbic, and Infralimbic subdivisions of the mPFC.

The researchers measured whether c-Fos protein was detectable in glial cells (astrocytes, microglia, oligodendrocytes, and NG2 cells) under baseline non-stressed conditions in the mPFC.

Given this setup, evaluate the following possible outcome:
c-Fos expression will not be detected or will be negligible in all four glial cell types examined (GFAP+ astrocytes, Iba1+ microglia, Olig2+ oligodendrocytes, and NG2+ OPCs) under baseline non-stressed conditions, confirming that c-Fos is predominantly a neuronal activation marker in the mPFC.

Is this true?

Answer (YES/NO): NO